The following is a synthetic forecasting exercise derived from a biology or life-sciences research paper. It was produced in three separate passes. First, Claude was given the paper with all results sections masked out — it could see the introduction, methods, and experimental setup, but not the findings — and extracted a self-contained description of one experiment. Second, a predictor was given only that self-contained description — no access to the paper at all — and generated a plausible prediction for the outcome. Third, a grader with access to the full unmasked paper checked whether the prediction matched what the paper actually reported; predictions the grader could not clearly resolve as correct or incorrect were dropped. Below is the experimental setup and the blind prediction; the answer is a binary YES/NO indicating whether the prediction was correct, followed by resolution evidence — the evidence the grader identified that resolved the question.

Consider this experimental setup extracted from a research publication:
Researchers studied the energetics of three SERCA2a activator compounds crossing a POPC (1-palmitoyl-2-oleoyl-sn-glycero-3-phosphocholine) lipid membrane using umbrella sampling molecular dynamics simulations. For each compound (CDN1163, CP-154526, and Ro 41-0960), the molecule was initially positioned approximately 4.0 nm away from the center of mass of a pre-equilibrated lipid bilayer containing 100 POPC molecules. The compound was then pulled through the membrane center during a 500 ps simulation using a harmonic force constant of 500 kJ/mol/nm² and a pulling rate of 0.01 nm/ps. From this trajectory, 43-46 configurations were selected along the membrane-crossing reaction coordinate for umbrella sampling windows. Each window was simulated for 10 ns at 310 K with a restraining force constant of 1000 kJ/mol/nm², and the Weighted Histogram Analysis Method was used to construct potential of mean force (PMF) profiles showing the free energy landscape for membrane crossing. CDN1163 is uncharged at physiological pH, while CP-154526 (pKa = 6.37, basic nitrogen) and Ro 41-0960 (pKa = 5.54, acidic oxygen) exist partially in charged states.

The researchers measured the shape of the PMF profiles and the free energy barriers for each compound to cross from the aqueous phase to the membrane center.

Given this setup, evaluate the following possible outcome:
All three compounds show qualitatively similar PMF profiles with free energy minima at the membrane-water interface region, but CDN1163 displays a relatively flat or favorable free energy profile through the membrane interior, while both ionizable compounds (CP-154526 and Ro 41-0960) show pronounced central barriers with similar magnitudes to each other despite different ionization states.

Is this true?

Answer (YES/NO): NO